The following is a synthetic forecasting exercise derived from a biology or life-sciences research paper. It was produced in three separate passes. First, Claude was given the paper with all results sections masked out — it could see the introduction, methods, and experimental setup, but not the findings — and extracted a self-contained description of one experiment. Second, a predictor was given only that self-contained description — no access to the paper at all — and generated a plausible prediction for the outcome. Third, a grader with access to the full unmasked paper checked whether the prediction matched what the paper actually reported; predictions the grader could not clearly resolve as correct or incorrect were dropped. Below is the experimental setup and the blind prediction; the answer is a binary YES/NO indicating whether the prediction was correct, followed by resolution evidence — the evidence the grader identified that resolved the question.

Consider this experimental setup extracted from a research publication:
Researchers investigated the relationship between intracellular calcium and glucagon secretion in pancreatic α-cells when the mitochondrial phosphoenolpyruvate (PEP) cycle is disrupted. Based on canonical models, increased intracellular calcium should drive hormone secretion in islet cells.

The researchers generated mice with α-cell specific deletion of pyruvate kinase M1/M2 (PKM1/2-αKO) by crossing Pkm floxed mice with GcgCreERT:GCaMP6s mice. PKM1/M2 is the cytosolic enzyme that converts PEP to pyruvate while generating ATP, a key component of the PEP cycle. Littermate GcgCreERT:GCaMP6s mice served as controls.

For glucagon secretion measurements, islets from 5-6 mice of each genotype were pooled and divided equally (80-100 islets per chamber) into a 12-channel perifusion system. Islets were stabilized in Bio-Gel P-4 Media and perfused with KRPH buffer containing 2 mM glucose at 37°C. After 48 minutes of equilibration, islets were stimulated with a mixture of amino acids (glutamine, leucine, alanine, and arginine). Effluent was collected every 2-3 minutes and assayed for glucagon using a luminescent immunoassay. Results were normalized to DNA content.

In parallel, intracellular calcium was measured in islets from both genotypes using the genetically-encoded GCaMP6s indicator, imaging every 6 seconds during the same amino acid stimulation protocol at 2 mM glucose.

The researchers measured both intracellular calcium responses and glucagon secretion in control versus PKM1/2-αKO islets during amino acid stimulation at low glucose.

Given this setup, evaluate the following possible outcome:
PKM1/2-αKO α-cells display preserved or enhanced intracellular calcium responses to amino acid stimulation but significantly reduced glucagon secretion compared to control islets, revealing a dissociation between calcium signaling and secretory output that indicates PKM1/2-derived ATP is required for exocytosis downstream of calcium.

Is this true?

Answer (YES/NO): NO